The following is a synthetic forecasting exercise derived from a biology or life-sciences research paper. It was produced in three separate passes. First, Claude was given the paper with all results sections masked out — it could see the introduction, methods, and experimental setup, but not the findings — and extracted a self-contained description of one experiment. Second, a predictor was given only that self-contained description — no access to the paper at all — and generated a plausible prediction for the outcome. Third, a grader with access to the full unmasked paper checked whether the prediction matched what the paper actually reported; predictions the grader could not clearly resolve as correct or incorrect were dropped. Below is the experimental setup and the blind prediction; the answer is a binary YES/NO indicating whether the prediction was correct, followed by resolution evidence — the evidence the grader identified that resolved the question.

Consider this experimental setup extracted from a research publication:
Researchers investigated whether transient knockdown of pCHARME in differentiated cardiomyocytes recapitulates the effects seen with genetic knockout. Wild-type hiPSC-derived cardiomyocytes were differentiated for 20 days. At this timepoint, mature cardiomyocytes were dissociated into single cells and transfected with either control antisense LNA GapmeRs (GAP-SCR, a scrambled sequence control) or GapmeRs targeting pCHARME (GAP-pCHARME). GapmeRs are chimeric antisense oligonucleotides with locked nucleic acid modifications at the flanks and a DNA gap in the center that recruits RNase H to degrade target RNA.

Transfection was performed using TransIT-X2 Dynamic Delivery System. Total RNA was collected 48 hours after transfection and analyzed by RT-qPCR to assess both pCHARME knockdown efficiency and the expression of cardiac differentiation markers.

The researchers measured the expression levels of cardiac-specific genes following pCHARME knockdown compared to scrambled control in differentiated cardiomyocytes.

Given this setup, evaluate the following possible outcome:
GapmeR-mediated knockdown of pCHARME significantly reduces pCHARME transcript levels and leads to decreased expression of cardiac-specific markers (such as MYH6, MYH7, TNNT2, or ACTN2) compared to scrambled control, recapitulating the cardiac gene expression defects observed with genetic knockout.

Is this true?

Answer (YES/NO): YES